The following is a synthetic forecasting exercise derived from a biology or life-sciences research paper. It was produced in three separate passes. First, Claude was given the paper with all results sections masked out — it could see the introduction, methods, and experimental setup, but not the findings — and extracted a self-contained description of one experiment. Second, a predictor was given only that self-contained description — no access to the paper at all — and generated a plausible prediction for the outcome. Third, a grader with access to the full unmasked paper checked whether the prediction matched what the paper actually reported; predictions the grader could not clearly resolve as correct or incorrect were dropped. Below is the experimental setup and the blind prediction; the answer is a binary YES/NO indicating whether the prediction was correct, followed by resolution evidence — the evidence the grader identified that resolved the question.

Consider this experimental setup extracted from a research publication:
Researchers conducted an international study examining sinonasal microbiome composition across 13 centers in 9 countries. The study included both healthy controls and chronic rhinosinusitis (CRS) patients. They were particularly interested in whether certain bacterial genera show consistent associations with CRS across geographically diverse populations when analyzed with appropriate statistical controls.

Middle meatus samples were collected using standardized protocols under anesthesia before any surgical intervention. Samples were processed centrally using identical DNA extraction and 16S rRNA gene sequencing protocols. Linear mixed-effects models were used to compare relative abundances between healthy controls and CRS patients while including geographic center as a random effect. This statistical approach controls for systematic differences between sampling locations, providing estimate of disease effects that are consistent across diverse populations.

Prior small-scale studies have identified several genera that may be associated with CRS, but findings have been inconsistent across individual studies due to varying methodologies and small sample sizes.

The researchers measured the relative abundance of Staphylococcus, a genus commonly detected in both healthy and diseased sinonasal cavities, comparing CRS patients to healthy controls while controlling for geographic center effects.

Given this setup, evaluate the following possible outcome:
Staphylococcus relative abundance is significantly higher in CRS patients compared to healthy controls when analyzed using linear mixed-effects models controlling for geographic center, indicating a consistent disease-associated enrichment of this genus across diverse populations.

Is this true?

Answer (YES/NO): NO